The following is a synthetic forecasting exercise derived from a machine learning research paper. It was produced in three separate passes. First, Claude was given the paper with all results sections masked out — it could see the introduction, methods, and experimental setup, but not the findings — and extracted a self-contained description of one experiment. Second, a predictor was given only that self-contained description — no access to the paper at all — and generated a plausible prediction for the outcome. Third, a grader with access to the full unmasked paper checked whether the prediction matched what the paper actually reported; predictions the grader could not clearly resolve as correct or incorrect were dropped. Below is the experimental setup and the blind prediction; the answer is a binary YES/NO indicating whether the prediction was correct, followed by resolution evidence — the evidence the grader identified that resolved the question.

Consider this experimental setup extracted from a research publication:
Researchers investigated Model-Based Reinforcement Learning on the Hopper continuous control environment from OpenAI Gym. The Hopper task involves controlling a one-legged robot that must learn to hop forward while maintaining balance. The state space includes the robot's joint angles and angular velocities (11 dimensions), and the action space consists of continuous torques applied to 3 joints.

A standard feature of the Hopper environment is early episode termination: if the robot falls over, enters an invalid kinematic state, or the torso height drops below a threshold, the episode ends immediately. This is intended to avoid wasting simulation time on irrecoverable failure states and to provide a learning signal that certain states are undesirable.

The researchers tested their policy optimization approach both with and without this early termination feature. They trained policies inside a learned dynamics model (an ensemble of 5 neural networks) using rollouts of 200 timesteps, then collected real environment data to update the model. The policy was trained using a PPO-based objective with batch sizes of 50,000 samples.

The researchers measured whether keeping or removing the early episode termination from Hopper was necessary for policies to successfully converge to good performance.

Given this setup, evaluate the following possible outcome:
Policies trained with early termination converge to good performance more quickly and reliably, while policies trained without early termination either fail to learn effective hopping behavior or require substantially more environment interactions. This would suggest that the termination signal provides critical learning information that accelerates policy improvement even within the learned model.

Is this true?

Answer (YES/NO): NO